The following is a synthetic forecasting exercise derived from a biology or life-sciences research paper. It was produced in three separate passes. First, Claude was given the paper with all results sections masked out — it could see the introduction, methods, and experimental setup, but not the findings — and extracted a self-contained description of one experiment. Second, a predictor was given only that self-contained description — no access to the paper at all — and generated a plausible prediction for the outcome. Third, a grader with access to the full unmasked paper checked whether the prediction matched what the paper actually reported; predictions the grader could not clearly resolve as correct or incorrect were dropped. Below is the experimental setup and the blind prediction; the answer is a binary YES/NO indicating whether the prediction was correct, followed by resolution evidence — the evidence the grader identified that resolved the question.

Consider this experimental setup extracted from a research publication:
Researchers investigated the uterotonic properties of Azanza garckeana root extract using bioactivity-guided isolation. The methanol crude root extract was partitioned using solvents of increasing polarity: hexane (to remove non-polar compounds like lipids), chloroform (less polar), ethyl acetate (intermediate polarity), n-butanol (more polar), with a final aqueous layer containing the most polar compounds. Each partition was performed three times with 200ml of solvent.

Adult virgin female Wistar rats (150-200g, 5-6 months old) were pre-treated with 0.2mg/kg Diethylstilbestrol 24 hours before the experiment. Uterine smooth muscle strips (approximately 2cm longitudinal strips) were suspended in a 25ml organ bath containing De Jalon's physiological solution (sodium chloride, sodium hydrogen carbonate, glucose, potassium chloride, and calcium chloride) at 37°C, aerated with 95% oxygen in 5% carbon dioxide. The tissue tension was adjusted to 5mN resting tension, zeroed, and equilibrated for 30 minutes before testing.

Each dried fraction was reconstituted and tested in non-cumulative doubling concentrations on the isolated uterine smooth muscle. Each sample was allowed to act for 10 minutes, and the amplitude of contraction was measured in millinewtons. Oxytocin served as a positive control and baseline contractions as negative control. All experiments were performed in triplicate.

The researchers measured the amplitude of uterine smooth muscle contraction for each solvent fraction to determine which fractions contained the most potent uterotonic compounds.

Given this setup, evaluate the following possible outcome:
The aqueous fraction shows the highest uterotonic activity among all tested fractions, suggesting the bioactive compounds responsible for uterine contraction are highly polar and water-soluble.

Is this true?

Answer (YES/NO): YES